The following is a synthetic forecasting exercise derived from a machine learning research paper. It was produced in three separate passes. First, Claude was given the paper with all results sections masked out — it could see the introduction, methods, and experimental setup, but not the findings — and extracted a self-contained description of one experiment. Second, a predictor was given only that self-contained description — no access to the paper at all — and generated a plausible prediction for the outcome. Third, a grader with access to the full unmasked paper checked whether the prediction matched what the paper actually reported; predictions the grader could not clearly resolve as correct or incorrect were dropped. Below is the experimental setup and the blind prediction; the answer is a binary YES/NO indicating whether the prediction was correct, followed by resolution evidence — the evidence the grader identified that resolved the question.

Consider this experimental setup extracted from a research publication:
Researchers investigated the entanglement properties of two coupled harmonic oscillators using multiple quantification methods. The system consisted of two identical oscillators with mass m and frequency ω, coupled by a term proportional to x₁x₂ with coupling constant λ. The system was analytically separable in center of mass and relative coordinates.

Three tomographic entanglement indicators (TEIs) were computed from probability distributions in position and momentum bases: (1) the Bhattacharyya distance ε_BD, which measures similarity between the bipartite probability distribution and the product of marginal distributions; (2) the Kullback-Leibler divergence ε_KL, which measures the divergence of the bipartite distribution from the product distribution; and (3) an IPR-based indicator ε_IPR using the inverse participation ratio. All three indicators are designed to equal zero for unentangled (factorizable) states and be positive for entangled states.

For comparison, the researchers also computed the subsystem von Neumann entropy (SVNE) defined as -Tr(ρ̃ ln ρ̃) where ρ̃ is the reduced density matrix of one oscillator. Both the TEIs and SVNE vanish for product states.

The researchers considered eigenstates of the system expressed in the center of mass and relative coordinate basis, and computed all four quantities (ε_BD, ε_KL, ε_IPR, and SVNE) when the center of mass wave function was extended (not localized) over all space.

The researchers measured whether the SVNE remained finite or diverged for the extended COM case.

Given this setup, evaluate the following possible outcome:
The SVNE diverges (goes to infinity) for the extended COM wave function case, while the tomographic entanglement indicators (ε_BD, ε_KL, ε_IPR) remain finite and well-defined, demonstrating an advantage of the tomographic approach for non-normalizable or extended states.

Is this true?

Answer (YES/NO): NO